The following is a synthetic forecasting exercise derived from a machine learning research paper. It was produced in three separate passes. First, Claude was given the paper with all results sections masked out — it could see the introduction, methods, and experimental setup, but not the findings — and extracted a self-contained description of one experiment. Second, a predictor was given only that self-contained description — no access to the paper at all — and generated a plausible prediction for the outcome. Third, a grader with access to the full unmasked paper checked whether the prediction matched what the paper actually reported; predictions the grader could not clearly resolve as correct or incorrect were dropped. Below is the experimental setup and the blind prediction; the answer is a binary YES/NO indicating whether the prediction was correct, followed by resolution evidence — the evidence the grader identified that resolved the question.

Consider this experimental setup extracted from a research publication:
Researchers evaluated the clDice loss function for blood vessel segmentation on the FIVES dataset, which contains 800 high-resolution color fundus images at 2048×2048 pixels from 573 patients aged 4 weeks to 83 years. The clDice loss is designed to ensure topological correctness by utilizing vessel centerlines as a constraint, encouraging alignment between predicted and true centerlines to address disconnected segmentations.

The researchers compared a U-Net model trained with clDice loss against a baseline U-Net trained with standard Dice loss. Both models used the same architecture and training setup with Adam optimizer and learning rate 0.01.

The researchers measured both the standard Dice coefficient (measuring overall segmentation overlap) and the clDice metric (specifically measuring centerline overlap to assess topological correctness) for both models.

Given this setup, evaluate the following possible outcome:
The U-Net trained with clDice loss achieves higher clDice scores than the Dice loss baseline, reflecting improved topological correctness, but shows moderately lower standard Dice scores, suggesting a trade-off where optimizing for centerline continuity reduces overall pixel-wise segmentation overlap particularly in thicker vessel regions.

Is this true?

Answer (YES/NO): NO